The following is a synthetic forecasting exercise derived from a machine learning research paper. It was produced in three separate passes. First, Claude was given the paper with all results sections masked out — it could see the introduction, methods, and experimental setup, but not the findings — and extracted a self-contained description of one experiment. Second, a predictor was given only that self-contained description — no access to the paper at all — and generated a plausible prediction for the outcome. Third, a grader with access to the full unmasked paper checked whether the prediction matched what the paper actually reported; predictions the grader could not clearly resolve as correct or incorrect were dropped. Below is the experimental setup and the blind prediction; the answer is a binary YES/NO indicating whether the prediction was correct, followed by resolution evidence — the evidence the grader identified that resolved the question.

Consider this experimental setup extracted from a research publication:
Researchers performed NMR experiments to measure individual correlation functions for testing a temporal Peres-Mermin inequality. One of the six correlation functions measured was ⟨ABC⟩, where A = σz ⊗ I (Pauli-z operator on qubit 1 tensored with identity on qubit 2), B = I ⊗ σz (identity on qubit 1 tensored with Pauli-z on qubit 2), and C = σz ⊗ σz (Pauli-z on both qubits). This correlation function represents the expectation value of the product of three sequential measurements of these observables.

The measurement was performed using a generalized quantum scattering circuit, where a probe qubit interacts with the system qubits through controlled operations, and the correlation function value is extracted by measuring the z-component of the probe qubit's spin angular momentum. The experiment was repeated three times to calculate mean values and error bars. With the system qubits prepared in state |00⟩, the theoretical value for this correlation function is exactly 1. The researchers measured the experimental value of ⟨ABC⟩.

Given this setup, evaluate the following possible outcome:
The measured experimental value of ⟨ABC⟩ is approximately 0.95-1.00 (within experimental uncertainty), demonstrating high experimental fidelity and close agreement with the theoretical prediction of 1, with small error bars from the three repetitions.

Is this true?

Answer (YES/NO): NO